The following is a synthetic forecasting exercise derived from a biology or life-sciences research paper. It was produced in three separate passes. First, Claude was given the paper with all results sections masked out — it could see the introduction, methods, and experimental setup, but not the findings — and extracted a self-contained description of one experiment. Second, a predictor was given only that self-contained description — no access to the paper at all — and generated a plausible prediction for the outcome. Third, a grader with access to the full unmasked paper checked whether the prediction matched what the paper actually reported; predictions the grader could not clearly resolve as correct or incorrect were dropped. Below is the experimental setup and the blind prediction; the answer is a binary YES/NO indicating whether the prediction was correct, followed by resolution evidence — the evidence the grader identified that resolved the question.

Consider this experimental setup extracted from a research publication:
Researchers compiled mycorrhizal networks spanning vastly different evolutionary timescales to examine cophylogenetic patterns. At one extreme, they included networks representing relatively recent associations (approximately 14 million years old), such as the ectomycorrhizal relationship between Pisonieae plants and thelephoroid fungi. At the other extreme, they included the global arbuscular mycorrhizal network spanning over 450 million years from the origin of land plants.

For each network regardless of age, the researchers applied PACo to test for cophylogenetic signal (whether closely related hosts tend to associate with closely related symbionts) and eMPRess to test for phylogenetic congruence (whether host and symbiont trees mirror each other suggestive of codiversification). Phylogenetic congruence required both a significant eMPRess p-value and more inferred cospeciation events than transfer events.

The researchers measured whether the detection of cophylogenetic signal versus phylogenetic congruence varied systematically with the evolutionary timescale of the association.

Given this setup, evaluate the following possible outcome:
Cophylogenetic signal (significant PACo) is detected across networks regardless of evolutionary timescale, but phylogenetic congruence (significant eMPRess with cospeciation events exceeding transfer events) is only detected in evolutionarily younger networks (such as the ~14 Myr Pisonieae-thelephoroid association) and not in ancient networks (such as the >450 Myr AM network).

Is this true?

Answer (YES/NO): NO